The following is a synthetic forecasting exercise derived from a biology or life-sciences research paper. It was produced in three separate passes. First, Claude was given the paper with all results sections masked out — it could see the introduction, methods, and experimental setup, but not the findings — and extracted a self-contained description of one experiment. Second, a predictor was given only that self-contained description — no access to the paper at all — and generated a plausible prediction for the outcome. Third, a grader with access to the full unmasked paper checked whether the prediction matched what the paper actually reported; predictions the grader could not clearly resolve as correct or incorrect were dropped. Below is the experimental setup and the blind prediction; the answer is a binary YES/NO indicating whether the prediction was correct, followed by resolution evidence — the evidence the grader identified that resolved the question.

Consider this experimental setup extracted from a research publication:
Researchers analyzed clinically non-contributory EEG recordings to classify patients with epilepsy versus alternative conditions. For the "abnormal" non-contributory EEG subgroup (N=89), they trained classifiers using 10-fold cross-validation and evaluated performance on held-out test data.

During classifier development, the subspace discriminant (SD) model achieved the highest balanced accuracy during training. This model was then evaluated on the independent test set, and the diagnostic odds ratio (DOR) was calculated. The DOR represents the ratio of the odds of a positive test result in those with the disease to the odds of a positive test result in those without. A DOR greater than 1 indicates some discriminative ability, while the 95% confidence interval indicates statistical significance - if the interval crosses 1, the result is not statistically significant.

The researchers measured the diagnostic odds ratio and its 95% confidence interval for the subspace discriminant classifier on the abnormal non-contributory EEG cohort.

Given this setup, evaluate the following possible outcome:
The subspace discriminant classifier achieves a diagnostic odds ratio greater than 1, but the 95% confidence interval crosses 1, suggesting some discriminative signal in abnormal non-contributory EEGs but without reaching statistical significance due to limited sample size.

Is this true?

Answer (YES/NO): YES